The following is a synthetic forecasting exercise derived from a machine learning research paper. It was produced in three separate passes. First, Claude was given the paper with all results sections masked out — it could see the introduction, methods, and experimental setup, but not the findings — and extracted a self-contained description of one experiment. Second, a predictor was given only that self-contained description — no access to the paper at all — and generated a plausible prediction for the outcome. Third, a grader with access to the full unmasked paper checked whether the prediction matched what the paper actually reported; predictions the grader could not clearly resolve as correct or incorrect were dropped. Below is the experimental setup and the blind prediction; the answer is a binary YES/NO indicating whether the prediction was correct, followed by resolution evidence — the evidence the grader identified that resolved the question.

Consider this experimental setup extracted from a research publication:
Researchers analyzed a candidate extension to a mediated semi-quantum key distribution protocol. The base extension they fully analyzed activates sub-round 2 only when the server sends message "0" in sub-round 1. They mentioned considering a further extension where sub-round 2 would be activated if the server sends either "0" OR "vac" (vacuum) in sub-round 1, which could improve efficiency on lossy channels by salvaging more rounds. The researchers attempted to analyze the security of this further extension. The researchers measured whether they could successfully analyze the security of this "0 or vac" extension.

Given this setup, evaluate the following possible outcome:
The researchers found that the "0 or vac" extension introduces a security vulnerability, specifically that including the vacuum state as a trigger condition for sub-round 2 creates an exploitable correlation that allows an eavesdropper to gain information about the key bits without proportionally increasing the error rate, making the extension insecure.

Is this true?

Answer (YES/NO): NO